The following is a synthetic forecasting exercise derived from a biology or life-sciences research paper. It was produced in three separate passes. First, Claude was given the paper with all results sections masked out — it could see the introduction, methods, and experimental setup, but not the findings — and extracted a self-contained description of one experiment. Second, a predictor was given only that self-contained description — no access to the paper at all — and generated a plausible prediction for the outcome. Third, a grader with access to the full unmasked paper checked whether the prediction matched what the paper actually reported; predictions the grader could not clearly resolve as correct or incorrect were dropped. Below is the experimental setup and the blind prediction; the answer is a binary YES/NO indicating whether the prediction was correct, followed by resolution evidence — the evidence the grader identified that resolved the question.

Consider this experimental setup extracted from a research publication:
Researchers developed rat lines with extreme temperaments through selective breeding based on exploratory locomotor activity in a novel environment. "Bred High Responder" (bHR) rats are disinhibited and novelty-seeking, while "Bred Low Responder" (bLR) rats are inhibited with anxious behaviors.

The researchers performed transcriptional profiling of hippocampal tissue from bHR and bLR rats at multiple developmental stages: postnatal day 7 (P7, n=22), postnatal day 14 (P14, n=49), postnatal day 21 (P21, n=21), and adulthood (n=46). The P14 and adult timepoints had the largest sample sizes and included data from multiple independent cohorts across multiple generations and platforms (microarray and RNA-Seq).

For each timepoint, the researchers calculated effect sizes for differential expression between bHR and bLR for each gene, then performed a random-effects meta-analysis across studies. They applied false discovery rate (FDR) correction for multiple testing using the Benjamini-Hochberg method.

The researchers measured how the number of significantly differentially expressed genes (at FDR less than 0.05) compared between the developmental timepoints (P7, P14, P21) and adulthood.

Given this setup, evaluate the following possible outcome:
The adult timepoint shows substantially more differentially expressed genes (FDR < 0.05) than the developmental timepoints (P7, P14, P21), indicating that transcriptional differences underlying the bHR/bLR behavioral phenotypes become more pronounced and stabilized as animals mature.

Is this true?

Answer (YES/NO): YES